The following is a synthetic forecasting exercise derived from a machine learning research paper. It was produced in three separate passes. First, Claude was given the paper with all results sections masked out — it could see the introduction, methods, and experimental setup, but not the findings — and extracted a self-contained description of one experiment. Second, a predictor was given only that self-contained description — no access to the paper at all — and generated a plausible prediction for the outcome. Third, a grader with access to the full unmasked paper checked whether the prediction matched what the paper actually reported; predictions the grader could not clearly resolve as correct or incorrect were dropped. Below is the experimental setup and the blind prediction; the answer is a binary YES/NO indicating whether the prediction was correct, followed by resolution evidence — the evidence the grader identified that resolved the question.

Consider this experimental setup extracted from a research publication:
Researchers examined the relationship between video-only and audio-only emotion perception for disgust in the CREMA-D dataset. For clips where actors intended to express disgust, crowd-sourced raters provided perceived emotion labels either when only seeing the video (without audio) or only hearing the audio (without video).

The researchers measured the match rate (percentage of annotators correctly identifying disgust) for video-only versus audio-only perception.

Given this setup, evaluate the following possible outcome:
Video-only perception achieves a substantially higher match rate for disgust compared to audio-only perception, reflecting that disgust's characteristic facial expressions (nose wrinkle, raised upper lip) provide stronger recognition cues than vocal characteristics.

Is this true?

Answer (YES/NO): YES